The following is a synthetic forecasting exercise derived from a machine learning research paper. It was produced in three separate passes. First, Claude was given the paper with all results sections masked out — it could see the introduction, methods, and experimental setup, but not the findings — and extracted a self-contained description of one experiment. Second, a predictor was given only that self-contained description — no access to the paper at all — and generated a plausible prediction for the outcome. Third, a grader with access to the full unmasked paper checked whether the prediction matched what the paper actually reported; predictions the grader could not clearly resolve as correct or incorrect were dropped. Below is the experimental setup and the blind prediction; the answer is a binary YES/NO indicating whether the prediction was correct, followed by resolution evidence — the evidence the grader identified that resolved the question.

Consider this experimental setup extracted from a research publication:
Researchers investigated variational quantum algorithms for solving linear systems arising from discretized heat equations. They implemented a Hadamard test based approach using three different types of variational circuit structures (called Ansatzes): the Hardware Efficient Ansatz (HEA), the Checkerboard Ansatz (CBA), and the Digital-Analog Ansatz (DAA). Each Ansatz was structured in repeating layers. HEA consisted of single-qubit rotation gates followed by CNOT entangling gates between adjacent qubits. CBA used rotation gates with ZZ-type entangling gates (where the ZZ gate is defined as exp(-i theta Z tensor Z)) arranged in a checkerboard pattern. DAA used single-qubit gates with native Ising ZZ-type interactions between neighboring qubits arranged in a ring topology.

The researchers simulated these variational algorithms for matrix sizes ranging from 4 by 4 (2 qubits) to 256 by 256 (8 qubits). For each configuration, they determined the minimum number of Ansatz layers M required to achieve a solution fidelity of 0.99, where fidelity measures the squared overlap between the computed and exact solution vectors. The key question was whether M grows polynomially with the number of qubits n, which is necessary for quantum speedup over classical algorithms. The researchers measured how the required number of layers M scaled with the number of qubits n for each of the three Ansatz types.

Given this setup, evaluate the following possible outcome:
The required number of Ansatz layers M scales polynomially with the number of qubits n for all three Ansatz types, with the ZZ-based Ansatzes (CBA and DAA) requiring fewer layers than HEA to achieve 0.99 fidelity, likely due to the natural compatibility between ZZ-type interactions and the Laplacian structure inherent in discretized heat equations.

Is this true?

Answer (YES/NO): NO